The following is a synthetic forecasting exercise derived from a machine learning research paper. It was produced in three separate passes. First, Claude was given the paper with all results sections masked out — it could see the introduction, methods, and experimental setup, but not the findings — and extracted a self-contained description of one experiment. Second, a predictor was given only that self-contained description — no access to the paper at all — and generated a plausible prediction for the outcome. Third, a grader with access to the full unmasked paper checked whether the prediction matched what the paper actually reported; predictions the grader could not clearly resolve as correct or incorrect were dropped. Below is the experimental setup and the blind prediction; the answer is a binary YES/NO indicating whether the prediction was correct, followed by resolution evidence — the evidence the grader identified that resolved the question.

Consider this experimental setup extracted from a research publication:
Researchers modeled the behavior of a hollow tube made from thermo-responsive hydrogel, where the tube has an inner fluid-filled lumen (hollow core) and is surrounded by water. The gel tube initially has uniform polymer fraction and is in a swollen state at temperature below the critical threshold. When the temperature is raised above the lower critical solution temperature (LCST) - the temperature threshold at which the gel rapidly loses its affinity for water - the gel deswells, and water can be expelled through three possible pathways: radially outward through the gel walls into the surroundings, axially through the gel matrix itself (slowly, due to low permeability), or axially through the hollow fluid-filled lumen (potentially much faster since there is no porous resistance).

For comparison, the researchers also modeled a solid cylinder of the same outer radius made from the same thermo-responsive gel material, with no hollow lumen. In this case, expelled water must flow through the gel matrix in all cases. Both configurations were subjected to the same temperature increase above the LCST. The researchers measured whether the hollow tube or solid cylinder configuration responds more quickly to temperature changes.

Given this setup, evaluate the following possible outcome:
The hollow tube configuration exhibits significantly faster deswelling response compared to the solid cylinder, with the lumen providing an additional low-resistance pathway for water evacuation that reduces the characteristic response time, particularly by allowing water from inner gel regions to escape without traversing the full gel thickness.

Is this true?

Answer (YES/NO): YES